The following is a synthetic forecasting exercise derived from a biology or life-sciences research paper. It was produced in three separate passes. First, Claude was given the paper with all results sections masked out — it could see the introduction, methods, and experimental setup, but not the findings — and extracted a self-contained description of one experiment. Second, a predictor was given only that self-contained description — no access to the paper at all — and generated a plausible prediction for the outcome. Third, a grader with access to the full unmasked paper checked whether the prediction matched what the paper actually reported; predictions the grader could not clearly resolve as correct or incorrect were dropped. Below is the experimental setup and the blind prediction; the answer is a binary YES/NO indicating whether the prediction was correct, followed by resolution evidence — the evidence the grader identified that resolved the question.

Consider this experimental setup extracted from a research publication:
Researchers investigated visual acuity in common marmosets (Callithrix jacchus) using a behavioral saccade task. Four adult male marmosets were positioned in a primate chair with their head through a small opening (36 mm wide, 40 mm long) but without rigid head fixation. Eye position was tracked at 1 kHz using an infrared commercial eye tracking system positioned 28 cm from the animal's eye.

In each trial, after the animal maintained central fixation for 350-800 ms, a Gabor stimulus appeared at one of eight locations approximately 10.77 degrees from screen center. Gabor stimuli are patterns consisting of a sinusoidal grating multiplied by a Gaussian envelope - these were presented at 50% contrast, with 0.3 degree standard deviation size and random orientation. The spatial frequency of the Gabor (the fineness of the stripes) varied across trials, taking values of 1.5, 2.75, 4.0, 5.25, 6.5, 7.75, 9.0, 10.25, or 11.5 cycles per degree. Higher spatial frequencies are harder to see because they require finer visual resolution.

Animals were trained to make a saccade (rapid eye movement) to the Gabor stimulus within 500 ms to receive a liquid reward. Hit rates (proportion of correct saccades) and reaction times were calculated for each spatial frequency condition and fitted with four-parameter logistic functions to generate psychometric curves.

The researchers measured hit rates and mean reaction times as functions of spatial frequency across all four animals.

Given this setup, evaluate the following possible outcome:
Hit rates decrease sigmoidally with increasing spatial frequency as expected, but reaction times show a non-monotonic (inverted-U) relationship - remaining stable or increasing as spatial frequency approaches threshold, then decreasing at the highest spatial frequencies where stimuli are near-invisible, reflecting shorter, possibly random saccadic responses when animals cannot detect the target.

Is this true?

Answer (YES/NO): NO